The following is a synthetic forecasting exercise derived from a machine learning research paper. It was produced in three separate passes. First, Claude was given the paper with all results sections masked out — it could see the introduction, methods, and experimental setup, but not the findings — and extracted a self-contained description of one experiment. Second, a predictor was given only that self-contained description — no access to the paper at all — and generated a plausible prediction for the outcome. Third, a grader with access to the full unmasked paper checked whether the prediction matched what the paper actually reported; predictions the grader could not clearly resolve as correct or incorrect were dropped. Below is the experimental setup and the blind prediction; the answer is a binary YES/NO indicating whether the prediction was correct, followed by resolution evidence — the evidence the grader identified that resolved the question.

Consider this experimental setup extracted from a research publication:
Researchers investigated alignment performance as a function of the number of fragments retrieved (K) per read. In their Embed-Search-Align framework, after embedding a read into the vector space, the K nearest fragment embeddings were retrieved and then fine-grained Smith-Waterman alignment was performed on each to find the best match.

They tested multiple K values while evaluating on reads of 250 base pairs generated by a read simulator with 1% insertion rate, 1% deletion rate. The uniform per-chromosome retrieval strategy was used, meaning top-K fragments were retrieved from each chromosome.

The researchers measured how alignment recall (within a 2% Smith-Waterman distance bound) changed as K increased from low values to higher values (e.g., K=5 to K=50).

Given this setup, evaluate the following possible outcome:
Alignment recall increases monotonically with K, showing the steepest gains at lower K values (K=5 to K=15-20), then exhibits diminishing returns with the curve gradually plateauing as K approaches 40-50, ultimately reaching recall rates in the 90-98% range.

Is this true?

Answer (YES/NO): NO